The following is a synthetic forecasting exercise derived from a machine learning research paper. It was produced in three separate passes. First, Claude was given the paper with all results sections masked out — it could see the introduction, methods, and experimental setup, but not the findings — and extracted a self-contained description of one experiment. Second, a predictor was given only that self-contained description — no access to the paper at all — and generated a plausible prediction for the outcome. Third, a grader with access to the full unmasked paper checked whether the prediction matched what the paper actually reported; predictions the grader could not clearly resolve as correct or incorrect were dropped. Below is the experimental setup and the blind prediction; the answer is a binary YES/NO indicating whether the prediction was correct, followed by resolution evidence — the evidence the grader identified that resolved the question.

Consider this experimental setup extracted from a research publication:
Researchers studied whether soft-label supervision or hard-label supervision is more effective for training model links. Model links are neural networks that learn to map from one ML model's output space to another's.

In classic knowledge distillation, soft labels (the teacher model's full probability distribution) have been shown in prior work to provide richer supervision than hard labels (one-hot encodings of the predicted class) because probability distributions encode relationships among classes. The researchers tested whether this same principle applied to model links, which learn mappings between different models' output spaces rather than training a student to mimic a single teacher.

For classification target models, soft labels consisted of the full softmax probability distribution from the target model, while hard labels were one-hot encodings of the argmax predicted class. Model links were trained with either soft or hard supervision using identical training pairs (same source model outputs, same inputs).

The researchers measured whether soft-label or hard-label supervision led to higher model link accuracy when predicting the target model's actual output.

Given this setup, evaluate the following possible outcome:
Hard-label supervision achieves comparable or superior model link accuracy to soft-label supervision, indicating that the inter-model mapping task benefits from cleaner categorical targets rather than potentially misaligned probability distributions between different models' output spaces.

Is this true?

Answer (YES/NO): NO